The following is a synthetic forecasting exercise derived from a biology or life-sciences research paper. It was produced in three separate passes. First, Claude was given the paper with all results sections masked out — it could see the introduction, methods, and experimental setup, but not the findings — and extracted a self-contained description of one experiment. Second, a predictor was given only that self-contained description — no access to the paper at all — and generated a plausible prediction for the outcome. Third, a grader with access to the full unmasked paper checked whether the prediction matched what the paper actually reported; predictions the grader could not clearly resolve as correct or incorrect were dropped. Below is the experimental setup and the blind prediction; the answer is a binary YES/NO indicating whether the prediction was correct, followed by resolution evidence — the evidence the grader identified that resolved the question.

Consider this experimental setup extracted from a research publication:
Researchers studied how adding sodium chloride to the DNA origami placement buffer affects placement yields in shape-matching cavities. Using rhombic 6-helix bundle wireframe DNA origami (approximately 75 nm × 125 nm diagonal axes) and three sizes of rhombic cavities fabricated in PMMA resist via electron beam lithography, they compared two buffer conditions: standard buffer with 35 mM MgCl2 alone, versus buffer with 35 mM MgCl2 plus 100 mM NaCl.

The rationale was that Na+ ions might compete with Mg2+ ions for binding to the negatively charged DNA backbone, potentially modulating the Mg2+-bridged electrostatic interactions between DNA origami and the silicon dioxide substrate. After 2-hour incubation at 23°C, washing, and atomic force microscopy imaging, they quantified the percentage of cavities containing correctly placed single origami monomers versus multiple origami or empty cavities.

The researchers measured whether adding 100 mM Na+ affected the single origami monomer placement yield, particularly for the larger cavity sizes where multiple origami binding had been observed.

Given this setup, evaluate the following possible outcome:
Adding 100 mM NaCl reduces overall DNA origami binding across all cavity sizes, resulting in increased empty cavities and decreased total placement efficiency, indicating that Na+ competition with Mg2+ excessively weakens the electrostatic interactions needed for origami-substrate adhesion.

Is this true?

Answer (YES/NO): NO